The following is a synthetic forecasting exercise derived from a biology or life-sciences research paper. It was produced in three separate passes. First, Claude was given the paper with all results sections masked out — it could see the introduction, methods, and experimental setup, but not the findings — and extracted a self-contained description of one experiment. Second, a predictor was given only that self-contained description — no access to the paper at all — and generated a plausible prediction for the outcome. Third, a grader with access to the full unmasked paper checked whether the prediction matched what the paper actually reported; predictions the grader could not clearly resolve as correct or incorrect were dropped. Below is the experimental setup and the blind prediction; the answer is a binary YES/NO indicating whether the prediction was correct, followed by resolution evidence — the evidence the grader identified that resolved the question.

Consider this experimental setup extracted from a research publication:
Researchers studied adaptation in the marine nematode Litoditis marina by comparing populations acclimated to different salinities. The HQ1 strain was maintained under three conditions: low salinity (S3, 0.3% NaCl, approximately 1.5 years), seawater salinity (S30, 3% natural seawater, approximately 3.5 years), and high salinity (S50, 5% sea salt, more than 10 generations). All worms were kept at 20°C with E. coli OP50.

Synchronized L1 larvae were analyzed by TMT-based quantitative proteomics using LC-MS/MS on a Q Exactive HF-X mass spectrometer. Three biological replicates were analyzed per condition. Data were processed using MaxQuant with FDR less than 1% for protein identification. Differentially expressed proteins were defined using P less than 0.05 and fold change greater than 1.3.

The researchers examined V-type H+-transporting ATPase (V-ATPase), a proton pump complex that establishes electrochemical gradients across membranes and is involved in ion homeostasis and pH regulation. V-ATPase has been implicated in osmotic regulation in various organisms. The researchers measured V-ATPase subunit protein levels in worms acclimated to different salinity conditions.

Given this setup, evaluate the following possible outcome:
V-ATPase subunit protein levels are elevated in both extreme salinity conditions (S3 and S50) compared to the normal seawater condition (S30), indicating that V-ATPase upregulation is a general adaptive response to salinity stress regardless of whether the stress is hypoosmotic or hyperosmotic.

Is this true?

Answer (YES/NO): NO